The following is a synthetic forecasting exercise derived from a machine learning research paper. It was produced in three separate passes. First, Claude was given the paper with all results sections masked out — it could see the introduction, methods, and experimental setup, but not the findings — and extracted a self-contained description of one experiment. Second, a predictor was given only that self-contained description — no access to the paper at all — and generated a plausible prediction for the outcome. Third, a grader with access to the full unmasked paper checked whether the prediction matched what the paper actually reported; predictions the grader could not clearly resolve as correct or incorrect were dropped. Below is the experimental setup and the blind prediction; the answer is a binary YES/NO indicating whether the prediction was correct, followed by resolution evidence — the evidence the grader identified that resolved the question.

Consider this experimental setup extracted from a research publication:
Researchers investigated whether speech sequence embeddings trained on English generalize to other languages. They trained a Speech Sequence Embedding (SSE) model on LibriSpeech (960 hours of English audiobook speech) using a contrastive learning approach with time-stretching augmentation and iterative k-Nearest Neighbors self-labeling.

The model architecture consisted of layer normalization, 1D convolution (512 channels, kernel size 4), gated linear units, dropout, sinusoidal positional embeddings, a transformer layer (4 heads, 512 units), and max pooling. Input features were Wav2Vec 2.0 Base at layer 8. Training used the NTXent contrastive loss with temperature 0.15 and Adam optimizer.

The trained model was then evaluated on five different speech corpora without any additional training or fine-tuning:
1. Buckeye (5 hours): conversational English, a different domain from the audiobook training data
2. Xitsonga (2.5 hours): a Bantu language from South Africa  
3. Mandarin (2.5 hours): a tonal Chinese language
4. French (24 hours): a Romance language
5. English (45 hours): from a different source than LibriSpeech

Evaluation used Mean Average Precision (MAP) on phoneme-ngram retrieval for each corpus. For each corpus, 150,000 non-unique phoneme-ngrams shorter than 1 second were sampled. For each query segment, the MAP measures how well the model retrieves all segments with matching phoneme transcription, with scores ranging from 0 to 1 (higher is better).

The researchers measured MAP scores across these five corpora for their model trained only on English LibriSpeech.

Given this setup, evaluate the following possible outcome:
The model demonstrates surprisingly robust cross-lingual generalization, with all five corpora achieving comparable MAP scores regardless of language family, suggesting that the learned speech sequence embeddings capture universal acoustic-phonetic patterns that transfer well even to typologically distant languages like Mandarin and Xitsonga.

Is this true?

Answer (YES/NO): YES